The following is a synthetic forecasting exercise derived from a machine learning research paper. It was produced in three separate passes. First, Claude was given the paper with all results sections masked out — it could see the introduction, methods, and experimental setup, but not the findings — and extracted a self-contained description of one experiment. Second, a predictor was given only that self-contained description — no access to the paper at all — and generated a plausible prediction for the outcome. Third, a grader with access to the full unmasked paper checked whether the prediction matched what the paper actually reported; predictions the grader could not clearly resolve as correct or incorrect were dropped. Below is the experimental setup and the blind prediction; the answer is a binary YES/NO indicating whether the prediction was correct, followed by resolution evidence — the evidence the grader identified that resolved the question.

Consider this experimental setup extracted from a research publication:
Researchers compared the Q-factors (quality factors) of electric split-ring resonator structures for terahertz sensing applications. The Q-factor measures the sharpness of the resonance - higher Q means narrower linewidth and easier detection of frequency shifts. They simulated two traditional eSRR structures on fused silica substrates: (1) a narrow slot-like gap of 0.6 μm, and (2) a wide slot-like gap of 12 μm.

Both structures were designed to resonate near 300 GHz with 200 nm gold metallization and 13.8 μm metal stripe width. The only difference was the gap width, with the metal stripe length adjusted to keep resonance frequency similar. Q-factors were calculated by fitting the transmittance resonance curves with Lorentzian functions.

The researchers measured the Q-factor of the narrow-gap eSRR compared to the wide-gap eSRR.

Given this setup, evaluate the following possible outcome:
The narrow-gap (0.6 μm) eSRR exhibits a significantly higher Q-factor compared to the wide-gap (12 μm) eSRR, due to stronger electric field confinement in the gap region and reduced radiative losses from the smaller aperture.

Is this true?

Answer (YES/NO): NO